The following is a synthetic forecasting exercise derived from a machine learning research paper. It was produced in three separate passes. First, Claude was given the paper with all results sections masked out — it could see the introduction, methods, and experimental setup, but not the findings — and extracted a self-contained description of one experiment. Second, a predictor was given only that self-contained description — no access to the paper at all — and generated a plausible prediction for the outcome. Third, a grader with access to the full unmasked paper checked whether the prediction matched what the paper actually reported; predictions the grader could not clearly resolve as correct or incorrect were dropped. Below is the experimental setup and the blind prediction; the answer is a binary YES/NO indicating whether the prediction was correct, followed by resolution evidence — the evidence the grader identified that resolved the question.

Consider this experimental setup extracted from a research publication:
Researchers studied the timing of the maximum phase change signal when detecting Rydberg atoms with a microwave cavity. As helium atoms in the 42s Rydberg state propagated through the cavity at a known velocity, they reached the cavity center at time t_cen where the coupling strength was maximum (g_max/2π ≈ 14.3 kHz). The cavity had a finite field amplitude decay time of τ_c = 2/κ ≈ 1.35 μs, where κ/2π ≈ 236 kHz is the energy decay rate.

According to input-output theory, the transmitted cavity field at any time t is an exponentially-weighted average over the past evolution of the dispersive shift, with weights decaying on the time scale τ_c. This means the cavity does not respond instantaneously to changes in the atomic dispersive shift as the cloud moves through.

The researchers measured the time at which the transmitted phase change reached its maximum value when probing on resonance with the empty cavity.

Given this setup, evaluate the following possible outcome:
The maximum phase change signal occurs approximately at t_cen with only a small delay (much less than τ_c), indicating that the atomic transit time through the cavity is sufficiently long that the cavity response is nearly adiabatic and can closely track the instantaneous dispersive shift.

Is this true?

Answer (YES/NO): NO